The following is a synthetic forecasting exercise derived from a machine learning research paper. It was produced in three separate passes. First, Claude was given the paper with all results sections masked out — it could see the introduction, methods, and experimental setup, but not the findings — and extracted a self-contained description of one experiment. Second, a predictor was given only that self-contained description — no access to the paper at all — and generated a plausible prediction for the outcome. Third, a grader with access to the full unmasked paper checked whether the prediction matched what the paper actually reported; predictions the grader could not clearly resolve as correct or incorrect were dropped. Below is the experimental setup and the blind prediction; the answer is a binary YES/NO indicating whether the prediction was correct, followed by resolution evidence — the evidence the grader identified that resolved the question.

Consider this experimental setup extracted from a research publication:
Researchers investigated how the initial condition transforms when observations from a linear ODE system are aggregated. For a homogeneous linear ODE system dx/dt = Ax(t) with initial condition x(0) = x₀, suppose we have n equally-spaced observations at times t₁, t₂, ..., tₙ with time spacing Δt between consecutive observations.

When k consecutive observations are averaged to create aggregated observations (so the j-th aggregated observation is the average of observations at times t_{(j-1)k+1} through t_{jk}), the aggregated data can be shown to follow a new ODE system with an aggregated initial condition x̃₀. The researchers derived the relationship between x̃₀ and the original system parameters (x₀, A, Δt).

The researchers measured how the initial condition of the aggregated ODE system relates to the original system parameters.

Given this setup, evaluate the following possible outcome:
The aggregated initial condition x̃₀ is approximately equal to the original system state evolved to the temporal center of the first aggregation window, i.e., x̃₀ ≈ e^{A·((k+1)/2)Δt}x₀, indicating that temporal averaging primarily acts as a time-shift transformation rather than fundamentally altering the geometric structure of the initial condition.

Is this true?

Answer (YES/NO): NO